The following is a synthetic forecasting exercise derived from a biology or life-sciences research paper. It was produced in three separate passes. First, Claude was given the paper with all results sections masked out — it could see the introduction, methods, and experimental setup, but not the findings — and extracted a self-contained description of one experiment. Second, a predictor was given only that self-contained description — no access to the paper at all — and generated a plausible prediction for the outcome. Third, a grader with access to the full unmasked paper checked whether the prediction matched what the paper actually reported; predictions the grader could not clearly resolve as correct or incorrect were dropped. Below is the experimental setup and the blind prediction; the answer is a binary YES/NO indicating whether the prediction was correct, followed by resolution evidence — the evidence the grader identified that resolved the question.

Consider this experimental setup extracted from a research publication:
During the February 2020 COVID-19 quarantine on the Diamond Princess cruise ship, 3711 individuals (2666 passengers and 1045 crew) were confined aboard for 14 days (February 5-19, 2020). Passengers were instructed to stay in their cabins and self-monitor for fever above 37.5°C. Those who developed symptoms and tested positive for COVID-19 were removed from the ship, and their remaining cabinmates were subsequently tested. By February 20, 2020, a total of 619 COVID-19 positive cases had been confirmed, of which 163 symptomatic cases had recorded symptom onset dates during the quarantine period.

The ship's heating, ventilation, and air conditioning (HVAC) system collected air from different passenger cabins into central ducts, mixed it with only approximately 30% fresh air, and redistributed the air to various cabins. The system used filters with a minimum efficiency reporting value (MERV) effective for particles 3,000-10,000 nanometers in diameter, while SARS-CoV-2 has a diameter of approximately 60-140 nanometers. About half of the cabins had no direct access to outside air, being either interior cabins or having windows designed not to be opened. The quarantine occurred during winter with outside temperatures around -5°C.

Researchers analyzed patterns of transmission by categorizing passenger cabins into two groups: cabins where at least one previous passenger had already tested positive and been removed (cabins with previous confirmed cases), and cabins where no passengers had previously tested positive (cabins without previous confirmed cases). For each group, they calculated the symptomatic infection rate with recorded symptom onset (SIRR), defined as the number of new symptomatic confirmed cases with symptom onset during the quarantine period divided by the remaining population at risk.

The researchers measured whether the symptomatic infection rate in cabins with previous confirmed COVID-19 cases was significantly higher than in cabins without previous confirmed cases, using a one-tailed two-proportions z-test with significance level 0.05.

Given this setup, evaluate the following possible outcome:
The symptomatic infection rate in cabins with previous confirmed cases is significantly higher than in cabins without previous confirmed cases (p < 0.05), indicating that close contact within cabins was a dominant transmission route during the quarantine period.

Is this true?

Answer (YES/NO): NO